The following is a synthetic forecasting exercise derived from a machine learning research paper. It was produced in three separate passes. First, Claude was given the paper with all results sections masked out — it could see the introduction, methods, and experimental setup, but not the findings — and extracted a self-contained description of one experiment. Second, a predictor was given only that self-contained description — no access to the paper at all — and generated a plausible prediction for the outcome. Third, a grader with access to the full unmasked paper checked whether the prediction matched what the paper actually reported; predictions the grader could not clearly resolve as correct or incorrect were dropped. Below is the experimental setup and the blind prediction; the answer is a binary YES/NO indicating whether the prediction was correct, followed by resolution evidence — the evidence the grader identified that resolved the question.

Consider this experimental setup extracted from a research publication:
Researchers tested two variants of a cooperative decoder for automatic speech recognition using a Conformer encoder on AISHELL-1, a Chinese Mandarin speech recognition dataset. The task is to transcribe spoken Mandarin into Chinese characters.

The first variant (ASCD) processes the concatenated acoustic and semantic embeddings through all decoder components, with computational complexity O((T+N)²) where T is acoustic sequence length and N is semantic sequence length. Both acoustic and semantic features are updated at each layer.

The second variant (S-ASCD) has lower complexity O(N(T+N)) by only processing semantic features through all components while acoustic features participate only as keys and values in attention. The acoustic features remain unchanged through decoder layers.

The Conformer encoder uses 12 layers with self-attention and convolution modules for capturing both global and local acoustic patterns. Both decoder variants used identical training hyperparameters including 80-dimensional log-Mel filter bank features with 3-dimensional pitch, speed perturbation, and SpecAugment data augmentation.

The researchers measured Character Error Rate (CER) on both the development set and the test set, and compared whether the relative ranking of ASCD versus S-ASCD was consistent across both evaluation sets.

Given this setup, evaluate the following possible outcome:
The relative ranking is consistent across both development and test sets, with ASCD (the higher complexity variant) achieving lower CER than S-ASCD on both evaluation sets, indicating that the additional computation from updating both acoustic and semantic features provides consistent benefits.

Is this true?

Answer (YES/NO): NO